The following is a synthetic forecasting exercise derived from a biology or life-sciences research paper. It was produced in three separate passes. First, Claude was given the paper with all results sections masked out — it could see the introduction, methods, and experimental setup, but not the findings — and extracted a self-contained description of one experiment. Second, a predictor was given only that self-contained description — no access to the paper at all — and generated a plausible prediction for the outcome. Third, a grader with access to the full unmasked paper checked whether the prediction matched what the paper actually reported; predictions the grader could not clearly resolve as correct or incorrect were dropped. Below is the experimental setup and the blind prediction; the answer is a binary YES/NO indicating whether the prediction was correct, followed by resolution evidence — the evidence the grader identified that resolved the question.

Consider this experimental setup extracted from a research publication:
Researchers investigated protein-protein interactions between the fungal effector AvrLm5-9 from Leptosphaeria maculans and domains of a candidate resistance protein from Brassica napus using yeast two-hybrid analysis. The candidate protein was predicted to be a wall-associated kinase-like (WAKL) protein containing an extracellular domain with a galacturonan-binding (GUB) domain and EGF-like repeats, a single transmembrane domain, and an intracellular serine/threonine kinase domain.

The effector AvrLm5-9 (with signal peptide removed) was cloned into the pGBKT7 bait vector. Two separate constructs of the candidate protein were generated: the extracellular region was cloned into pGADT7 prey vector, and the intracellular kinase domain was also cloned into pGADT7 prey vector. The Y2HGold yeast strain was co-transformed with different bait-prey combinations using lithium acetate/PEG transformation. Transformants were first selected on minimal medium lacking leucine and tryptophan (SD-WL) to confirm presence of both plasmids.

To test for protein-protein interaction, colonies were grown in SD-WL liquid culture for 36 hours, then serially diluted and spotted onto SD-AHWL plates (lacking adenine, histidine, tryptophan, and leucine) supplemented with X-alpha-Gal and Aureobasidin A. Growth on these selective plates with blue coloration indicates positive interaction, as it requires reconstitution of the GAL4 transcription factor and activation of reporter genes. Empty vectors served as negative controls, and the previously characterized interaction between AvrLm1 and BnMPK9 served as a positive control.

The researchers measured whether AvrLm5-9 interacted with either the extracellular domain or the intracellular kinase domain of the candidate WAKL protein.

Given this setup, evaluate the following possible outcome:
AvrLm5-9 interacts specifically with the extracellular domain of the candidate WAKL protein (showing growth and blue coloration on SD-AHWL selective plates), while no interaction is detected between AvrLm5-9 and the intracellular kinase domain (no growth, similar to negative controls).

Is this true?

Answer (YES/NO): NO